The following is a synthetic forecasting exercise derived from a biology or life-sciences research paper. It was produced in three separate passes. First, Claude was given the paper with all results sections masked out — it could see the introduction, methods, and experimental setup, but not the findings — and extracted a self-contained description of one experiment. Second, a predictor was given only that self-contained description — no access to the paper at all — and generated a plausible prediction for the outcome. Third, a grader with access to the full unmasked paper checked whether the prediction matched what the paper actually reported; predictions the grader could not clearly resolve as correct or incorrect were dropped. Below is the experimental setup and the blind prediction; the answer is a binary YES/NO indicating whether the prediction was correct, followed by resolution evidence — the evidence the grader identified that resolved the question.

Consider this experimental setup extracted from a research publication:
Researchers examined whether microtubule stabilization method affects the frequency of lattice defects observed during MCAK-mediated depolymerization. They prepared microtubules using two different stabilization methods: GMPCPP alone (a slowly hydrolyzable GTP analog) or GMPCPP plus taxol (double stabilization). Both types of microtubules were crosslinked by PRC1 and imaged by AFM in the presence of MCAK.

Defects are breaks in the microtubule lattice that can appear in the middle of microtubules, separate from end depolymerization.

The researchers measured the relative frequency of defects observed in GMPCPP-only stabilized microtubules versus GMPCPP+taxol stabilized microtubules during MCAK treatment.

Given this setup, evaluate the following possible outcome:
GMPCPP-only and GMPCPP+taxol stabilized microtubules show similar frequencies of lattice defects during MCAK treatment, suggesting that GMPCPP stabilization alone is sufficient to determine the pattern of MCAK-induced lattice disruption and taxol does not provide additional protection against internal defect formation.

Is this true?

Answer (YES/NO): NO